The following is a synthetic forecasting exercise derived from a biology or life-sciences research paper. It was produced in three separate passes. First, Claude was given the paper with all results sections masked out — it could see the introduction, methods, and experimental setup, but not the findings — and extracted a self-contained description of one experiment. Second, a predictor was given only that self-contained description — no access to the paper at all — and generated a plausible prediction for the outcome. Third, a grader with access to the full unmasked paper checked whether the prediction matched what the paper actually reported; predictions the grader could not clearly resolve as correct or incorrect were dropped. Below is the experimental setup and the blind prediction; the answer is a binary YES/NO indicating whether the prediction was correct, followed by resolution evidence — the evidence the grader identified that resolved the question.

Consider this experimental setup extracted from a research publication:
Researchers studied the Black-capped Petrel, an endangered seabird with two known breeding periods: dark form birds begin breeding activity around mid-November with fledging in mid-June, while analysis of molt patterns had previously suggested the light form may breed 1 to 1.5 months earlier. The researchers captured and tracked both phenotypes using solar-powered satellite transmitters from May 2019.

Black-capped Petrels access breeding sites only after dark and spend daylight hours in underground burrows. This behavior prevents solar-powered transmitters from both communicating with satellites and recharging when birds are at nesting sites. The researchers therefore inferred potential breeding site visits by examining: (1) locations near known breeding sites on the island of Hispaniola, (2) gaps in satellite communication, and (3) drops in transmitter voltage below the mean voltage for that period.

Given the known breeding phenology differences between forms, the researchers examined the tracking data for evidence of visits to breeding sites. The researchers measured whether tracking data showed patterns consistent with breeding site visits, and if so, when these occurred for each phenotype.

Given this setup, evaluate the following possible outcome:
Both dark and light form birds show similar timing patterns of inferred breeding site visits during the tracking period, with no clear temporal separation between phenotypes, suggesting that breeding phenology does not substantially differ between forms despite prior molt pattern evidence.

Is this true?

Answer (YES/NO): NO